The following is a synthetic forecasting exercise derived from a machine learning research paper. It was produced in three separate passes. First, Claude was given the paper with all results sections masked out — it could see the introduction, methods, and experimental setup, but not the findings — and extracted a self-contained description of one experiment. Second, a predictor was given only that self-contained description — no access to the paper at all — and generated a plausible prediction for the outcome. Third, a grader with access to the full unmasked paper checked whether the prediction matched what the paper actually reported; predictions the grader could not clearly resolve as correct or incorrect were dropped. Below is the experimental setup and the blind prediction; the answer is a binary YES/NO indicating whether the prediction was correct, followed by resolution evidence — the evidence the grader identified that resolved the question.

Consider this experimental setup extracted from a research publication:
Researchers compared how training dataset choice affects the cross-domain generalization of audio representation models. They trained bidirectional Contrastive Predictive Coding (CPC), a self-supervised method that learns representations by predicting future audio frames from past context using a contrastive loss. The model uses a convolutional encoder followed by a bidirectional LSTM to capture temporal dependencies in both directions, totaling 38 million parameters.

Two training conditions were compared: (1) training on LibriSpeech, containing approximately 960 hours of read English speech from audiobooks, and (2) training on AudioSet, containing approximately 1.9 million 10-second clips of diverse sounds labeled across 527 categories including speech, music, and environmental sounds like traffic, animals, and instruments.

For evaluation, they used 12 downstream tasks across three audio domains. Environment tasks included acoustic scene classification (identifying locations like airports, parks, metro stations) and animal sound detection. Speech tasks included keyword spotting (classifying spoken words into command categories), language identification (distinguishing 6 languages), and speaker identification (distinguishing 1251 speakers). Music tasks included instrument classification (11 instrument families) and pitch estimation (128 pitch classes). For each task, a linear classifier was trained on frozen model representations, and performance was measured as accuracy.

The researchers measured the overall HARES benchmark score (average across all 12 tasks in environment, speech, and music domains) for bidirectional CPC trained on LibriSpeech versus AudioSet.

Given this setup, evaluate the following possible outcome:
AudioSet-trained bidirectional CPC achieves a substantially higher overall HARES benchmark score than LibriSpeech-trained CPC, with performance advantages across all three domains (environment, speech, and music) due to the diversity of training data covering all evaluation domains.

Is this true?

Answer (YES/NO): NO